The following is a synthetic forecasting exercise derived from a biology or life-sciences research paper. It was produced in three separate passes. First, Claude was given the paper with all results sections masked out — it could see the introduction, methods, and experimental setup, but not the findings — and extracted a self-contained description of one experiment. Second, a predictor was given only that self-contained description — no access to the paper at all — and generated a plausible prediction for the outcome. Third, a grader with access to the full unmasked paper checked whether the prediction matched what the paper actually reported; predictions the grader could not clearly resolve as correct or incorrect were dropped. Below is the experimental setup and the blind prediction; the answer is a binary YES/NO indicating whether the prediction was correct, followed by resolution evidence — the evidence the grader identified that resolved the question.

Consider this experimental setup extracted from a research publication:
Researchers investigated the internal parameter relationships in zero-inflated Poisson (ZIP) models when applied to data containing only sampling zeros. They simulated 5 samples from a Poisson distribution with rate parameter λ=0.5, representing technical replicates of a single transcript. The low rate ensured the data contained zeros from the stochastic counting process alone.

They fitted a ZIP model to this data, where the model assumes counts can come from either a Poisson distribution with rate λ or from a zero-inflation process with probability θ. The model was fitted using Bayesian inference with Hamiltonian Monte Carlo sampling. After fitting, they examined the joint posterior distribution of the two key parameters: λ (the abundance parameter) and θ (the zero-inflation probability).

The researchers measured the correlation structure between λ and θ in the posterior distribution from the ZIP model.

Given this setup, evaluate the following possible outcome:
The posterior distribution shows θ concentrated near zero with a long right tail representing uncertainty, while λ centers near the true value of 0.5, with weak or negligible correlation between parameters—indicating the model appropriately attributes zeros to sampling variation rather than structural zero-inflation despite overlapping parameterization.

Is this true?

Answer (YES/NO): NO